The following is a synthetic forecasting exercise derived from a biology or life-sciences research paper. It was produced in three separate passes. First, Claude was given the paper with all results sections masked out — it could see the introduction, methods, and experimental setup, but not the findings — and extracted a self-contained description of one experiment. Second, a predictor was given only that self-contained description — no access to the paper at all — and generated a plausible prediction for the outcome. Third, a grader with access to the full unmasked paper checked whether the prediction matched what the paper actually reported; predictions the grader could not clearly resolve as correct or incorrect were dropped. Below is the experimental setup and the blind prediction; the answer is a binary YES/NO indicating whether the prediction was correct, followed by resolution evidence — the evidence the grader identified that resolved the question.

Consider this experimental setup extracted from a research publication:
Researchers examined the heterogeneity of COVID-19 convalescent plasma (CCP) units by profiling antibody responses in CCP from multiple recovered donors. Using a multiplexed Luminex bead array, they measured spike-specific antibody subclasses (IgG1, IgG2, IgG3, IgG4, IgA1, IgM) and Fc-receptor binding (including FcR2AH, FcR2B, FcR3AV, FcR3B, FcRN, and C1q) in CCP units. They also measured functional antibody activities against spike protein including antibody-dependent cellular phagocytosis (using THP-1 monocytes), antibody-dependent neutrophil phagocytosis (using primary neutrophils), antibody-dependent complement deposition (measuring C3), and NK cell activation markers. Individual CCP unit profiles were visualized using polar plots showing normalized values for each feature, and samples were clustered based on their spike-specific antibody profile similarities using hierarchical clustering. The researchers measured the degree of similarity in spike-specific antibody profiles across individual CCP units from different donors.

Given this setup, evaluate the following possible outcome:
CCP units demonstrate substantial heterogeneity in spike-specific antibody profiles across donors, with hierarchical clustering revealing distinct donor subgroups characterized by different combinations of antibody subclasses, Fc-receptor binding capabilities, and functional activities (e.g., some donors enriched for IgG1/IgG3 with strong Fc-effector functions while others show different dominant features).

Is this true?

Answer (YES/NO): YES